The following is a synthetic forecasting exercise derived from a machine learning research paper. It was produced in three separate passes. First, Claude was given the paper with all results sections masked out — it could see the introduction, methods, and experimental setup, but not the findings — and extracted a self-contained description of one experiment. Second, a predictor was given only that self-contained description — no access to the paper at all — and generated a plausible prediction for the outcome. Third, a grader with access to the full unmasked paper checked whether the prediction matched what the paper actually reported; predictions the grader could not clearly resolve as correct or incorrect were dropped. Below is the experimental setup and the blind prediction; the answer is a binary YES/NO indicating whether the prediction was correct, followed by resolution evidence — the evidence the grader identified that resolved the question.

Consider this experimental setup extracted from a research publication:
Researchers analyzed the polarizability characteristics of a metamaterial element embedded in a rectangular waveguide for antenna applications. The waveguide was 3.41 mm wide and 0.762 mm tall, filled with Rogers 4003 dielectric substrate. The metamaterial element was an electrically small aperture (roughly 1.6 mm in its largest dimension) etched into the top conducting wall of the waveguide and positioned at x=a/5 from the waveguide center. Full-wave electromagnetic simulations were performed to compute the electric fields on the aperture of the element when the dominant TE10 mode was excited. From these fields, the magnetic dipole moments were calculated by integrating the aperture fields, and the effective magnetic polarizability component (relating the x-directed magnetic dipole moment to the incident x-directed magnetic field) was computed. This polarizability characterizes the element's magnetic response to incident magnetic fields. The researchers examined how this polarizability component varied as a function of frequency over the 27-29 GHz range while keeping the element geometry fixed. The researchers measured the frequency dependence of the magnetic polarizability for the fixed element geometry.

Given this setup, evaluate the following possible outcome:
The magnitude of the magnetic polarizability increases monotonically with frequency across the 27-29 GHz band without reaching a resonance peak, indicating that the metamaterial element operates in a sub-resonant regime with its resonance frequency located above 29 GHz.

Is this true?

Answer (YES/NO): NO